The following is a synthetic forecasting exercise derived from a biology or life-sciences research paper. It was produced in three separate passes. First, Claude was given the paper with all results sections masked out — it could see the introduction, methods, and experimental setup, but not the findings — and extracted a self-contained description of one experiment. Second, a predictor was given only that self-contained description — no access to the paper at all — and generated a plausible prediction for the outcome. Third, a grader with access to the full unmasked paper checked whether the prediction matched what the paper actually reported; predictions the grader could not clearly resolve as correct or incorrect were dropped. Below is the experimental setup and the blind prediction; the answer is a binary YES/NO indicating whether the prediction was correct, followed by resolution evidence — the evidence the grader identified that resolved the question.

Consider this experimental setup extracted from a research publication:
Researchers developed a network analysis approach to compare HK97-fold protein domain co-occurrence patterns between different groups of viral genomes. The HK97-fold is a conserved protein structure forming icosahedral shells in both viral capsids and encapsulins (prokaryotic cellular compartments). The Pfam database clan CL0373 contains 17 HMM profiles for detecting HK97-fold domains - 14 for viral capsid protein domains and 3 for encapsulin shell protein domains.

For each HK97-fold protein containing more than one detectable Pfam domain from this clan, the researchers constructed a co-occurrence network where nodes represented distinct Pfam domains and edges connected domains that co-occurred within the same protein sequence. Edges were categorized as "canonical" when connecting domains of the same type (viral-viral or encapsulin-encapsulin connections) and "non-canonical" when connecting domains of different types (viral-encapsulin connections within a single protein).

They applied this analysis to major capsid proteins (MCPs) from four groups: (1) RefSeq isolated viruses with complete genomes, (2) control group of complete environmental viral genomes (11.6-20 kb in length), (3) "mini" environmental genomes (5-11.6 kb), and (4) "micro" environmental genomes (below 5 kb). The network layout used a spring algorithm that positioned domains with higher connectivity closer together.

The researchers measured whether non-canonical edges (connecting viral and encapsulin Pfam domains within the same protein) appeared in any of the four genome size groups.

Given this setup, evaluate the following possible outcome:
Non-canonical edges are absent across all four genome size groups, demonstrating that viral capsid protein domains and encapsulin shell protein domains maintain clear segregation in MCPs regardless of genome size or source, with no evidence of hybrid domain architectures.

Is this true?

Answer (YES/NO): NO